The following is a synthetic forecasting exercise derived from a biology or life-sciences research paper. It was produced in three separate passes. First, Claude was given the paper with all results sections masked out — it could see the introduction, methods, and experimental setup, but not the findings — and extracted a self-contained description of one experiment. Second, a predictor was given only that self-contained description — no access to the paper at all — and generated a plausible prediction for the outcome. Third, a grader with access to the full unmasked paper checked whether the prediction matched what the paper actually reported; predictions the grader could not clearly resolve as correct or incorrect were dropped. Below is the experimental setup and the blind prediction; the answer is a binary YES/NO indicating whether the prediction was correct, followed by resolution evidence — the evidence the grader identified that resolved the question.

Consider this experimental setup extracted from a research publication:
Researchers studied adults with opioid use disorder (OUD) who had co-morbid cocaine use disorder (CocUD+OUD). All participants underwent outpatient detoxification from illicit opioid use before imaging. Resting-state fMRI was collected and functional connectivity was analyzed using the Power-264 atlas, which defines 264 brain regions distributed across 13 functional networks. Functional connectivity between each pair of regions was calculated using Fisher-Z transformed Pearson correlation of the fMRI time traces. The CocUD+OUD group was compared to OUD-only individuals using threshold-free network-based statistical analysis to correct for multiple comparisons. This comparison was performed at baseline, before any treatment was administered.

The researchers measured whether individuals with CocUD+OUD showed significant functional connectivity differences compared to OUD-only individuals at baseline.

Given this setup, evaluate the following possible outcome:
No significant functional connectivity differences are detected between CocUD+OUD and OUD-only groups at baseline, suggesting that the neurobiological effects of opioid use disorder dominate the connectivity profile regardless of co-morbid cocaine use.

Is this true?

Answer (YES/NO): NO